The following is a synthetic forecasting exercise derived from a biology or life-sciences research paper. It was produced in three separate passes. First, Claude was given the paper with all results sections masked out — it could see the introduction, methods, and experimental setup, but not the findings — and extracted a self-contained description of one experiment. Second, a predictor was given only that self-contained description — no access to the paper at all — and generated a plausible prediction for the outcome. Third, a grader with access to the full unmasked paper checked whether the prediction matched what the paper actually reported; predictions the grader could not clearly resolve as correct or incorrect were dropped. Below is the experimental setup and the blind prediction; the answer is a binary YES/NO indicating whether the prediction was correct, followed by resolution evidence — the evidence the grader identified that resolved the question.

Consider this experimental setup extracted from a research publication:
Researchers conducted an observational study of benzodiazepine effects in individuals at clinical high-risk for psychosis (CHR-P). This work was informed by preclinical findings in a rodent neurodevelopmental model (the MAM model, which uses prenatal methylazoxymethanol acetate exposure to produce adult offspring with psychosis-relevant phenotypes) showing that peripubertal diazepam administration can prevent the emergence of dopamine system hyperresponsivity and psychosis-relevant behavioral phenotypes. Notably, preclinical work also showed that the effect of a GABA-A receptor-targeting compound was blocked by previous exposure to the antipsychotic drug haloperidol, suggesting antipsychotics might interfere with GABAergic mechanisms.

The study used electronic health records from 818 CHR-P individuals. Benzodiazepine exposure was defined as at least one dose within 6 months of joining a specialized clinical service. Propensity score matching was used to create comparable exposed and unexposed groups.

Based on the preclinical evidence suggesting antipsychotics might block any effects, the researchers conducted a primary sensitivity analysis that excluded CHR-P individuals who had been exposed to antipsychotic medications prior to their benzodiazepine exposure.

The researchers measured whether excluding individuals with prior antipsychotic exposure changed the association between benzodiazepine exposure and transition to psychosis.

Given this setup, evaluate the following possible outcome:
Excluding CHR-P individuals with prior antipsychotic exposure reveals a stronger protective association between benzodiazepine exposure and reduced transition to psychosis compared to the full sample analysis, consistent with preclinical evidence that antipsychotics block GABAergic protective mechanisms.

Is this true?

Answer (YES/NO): YES